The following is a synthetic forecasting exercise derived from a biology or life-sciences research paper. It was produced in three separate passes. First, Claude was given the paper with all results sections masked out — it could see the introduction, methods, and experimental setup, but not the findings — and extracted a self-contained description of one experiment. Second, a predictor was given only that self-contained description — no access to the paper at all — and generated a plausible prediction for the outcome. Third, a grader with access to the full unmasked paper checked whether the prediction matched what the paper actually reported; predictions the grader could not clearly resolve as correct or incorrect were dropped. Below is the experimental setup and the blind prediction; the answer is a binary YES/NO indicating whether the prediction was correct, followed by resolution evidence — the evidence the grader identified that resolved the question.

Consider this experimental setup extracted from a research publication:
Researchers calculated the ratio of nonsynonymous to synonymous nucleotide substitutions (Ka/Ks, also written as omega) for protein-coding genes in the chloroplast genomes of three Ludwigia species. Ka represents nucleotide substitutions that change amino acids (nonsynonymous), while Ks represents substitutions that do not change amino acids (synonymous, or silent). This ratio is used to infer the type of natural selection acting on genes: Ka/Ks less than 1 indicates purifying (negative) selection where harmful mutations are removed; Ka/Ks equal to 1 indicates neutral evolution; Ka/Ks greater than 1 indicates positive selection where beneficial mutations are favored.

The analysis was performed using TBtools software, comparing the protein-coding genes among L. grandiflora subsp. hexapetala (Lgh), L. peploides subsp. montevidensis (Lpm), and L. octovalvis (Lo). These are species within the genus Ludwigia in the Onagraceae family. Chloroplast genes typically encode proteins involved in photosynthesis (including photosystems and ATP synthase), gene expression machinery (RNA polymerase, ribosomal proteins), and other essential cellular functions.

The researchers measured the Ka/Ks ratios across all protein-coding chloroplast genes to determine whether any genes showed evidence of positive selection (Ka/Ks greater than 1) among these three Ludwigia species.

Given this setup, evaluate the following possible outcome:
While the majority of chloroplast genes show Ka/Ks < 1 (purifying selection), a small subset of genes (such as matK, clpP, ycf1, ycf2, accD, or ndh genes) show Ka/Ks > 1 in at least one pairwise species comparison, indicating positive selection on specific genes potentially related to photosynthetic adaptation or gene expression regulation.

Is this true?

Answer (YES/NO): YES